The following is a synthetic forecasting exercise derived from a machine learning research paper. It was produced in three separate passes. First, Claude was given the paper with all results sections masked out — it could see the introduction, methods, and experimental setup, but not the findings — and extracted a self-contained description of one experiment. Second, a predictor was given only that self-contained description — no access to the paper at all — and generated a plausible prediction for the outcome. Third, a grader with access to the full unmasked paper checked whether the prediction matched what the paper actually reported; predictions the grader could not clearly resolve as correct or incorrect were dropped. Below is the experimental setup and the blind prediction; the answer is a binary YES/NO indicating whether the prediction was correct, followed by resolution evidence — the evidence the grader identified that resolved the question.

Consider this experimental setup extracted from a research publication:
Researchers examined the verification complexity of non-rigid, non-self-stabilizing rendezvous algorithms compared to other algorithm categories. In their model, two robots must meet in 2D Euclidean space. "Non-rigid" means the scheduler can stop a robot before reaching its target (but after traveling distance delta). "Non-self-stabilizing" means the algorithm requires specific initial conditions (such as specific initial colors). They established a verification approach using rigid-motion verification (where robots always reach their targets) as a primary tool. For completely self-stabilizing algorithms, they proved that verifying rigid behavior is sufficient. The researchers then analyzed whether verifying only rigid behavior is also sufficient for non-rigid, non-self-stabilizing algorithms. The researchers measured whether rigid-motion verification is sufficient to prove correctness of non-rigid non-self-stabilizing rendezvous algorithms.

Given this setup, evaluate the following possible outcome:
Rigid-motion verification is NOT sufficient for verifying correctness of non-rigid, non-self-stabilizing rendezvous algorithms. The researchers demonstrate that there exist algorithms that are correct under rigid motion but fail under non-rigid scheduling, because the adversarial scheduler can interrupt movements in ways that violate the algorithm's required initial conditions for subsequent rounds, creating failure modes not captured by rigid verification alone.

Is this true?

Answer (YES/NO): YES